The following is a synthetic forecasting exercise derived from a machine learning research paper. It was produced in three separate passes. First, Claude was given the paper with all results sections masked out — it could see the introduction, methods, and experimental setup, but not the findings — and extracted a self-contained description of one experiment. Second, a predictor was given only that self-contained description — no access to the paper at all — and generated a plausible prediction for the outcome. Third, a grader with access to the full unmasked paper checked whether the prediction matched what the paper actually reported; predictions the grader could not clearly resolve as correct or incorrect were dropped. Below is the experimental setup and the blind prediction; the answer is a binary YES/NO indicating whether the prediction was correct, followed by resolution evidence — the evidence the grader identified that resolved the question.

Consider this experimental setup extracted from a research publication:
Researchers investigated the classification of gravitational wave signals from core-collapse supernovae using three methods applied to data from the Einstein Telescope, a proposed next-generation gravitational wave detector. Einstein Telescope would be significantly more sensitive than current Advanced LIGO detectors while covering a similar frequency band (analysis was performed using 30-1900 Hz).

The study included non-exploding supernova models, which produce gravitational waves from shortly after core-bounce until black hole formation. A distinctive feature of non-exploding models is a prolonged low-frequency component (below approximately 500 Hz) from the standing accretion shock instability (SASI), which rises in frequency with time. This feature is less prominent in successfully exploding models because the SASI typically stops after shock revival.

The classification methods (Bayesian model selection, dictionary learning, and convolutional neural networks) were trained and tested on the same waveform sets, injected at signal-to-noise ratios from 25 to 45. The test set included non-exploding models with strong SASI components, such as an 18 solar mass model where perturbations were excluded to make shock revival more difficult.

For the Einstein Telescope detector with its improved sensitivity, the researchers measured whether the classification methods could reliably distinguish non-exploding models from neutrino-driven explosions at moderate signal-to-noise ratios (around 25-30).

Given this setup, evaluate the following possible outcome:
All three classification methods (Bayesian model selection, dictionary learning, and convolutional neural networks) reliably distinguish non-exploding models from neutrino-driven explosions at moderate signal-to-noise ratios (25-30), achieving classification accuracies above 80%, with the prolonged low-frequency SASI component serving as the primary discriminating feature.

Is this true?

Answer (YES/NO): NO